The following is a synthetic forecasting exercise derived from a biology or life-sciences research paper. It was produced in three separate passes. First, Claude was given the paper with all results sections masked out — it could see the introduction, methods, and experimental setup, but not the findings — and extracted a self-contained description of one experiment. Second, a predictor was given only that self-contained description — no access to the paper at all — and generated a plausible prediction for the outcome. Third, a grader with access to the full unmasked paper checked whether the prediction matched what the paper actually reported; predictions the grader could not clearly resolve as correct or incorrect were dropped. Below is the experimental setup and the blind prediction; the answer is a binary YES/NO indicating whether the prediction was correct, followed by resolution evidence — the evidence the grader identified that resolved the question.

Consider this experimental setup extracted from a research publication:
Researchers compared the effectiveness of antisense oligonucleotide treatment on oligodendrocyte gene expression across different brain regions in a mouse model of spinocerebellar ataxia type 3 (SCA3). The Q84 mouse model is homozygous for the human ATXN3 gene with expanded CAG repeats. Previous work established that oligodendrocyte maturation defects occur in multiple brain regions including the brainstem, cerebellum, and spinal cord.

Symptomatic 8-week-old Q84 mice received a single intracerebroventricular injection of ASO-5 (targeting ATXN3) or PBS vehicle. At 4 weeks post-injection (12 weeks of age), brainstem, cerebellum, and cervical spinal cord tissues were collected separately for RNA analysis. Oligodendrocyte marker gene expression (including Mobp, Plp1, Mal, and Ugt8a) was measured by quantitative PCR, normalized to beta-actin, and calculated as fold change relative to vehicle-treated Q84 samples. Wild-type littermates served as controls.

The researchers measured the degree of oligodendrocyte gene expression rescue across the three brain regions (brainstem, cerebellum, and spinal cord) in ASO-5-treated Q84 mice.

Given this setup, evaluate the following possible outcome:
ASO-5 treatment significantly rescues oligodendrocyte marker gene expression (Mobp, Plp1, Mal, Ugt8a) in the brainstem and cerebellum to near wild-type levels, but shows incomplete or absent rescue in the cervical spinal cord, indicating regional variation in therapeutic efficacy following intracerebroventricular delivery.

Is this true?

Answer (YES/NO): NO